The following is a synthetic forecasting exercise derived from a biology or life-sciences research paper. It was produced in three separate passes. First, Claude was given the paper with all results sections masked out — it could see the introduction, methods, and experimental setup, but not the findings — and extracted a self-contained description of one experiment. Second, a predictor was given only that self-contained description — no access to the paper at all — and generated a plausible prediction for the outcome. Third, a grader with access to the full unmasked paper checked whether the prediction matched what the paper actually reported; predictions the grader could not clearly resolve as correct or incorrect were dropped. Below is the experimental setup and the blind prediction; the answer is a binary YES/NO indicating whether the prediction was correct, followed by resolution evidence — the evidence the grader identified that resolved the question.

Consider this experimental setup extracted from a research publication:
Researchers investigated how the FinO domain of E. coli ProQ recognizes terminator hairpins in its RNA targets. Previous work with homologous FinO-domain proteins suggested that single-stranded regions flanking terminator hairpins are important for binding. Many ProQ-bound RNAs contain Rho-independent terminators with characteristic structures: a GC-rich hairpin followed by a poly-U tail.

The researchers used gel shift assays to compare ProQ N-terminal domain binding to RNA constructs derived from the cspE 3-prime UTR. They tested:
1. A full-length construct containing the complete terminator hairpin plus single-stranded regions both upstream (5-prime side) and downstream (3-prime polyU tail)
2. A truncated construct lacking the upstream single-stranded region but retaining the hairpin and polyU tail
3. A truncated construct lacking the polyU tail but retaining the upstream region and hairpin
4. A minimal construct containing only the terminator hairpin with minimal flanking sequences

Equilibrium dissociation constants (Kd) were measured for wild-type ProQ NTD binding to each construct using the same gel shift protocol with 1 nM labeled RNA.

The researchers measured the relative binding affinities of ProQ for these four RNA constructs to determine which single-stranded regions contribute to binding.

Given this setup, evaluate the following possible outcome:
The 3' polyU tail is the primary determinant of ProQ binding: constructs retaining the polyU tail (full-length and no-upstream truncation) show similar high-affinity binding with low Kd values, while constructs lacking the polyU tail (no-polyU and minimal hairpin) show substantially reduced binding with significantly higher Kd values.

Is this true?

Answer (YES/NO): NO